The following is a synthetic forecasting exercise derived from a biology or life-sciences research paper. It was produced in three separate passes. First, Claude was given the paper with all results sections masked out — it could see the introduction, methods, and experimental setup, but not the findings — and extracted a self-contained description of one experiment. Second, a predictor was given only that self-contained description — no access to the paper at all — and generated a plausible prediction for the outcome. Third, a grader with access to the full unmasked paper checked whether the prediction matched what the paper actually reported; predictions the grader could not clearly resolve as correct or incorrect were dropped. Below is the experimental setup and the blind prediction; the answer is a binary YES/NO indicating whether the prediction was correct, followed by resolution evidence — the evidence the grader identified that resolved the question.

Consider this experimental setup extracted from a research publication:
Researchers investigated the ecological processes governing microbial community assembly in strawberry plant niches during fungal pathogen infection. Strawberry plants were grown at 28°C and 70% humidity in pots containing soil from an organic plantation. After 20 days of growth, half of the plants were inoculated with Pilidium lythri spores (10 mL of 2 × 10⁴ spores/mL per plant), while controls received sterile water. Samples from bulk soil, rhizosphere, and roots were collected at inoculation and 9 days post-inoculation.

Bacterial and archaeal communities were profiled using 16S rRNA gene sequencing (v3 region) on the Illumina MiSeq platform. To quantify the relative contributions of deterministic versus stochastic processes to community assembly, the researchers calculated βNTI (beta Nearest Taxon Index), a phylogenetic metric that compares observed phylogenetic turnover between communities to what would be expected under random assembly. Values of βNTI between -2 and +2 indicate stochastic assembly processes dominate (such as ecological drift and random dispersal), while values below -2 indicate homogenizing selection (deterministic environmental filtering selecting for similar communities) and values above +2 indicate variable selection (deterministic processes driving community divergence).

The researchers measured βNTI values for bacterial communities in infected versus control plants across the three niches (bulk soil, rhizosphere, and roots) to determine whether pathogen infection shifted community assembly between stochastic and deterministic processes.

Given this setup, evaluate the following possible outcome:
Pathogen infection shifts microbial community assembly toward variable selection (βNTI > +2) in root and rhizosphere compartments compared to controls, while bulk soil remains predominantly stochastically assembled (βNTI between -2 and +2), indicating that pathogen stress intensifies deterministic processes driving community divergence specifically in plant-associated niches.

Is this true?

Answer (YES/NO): NO